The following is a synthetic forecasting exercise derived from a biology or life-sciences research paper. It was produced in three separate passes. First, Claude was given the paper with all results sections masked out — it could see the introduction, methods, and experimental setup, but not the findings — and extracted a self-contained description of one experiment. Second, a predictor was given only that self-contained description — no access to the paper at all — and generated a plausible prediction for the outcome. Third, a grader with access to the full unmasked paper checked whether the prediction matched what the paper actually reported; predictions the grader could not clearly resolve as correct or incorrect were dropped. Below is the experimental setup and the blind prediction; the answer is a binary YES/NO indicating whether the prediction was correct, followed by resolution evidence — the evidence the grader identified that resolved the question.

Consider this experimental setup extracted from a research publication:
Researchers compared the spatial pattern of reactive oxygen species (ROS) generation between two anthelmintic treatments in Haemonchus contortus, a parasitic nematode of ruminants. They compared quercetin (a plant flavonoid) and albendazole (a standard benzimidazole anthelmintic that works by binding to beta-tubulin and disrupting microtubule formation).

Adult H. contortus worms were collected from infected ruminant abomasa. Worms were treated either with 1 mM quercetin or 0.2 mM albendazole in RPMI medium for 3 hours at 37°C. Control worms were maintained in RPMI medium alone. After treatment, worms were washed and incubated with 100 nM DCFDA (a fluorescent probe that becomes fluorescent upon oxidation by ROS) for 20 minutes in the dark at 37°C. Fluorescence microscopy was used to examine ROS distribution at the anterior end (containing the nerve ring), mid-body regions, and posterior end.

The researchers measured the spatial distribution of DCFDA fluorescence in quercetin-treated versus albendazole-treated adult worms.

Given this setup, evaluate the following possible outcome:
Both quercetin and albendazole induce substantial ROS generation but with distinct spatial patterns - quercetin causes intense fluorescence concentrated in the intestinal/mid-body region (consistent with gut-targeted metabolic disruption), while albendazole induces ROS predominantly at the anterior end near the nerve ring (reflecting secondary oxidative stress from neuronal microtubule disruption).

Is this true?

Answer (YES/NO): NO